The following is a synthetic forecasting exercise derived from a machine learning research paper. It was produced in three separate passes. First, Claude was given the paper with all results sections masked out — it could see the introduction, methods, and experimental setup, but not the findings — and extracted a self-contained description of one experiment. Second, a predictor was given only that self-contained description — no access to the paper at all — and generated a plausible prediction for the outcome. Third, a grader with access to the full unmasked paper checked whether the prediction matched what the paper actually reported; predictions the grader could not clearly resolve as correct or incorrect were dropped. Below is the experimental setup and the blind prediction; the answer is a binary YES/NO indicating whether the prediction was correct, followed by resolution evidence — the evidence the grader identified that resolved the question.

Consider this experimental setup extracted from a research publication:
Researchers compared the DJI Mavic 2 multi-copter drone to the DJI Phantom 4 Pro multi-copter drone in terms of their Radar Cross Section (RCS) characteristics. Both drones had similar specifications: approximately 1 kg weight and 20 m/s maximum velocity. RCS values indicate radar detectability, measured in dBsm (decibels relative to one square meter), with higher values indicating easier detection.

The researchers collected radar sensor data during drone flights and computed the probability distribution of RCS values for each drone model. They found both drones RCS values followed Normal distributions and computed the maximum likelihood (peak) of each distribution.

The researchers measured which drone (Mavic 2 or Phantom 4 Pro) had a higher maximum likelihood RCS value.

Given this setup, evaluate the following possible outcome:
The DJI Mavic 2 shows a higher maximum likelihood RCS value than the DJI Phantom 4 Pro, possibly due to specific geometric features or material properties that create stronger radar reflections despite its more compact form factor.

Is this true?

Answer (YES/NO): YES